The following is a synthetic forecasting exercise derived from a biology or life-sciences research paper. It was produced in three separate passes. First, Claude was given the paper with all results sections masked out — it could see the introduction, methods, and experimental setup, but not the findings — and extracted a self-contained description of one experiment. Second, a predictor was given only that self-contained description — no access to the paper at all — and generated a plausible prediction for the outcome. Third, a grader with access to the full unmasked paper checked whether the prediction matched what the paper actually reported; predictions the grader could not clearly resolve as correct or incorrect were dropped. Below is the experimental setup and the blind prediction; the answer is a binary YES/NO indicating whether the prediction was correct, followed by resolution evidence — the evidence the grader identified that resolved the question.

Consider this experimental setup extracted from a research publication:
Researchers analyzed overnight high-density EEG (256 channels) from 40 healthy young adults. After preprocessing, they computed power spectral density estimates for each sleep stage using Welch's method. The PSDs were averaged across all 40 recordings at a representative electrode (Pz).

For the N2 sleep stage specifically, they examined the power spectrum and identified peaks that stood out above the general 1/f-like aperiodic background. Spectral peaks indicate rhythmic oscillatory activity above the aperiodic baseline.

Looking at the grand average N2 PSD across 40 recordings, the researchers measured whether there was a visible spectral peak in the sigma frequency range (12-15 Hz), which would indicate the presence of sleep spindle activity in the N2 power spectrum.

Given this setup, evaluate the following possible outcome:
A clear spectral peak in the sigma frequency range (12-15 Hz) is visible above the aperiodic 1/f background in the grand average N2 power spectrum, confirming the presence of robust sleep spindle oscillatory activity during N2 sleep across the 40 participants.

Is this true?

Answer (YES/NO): YES